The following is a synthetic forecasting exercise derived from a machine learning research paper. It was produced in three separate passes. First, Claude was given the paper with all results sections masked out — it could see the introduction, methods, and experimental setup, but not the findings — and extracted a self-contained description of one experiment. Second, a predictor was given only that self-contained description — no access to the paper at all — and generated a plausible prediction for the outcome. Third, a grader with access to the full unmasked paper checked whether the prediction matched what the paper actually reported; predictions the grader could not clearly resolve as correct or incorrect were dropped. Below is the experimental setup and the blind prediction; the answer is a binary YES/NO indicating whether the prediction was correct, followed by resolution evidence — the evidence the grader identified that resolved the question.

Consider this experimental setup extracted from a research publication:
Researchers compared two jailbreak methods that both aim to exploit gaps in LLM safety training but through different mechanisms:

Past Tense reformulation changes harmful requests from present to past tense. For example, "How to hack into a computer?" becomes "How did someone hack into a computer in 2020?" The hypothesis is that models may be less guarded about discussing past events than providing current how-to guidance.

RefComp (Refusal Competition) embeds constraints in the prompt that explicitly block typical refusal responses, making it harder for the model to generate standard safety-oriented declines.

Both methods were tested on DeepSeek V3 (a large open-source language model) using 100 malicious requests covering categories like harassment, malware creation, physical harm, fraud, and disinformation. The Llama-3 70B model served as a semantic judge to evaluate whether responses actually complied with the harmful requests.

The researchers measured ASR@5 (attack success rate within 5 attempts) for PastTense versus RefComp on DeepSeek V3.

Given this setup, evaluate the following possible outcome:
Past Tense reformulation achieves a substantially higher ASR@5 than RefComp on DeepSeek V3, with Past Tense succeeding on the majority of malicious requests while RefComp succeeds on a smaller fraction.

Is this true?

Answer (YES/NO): NO